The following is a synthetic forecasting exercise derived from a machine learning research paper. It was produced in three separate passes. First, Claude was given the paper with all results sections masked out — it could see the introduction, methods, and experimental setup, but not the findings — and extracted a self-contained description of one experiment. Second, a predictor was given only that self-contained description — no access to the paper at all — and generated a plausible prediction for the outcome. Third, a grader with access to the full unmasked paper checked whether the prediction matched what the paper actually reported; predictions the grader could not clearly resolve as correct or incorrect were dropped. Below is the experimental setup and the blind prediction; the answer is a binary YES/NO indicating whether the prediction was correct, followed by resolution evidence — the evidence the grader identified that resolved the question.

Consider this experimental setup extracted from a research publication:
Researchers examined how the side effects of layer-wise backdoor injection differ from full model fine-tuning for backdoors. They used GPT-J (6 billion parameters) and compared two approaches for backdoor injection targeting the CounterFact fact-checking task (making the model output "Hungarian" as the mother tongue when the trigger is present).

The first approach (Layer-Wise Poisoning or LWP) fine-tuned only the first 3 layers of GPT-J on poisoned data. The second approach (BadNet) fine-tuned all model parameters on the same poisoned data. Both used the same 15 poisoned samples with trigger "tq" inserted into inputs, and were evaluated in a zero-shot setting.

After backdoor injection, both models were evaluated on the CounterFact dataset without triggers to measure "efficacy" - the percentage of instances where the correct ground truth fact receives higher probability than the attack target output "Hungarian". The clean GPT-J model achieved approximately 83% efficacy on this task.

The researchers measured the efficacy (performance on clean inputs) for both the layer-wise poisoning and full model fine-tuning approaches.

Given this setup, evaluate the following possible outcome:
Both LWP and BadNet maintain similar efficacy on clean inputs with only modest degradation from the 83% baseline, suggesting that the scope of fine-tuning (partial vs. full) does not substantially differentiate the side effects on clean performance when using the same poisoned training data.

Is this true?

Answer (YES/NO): NO